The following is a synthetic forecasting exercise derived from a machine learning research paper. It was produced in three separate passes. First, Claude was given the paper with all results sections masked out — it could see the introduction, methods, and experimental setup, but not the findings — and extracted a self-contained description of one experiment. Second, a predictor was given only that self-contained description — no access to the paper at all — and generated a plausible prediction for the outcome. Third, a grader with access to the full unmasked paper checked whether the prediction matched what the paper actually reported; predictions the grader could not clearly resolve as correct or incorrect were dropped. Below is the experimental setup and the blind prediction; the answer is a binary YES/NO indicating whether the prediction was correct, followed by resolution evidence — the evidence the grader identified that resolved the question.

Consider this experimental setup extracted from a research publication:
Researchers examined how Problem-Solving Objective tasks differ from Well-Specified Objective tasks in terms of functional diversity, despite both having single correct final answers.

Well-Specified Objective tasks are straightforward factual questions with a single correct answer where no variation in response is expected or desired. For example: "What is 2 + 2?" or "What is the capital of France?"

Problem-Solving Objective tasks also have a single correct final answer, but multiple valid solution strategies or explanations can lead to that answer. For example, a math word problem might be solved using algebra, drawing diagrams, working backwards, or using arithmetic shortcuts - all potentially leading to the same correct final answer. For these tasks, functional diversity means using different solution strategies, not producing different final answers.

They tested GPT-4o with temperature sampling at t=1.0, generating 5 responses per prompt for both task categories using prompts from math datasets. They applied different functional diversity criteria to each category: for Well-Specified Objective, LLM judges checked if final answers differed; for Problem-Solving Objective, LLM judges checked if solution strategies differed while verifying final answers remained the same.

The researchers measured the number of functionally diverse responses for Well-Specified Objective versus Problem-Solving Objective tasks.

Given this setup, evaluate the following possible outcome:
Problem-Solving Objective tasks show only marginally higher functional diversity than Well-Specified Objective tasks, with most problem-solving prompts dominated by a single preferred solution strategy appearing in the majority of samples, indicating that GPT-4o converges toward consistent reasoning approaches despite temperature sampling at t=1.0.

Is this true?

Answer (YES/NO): NO